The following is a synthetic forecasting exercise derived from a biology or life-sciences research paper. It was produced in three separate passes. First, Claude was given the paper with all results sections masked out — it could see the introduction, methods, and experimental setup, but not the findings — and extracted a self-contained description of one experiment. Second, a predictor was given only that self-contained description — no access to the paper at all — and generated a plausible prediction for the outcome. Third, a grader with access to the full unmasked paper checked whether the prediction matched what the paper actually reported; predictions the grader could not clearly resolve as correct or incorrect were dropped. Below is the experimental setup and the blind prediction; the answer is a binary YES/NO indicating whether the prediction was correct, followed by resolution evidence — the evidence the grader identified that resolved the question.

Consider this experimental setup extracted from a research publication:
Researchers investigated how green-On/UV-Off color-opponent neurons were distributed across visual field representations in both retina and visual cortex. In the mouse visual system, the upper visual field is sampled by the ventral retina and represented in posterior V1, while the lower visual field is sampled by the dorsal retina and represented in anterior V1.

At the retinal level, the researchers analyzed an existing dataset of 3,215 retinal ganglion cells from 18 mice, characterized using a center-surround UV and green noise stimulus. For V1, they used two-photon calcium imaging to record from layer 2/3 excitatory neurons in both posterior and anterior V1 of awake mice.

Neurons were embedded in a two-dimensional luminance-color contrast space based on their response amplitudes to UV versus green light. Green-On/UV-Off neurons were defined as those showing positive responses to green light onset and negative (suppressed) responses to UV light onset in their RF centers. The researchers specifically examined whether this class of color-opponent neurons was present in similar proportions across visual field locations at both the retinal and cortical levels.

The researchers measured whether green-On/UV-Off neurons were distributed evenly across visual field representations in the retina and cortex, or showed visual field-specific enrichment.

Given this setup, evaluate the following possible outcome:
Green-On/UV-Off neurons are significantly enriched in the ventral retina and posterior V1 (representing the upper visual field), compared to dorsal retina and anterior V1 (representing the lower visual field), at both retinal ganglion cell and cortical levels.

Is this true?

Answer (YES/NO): NO